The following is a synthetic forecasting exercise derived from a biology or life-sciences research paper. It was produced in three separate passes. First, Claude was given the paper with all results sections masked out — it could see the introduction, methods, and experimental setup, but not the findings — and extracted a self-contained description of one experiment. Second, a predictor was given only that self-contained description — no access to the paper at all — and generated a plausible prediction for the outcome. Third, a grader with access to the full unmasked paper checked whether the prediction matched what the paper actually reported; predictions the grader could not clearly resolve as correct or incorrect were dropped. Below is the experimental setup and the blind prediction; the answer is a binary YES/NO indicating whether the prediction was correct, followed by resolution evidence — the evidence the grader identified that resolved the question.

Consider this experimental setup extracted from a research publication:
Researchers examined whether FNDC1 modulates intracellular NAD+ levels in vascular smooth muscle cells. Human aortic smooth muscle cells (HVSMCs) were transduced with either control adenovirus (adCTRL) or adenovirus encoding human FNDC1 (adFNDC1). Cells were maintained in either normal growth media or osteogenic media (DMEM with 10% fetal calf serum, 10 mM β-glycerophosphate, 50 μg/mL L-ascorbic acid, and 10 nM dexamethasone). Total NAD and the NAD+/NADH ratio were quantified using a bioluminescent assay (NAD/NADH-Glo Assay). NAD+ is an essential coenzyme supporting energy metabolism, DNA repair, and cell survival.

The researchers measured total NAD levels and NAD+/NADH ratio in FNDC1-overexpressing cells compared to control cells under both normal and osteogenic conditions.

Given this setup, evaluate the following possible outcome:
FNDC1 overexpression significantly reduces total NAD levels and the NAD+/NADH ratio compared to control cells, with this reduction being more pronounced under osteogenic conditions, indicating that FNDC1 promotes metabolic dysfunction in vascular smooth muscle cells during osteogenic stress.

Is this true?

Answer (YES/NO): NO